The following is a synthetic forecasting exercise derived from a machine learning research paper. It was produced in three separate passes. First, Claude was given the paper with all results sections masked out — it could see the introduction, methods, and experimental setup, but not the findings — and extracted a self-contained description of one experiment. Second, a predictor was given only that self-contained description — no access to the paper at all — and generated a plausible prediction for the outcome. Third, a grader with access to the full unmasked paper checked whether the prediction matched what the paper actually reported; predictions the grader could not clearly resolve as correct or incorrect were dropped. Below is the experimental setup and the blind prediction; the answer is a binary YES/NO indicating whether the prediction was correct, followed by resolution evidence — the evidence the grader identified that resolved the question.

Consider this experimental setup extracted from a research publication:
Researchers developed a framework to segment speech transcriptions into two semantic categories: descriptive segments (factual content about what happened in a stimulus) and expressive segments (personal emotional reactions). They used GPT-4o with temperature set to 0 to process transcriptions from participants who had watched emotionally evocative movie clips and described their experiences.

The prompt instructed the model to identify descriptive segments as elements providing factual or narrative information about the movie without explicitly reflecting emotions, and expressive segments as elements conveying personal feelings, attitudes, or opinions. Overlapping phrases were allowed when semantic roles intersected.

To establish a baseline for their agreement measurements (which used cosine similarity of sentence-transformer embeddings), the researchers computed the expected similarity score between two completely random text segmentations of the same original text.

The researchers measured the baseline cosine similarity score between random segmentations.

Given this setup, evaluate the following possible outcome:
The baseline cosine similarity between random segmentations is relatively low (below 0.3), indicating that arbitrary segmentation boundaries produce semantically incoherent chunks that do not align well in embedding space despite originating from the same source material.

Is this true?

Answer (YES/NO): NO